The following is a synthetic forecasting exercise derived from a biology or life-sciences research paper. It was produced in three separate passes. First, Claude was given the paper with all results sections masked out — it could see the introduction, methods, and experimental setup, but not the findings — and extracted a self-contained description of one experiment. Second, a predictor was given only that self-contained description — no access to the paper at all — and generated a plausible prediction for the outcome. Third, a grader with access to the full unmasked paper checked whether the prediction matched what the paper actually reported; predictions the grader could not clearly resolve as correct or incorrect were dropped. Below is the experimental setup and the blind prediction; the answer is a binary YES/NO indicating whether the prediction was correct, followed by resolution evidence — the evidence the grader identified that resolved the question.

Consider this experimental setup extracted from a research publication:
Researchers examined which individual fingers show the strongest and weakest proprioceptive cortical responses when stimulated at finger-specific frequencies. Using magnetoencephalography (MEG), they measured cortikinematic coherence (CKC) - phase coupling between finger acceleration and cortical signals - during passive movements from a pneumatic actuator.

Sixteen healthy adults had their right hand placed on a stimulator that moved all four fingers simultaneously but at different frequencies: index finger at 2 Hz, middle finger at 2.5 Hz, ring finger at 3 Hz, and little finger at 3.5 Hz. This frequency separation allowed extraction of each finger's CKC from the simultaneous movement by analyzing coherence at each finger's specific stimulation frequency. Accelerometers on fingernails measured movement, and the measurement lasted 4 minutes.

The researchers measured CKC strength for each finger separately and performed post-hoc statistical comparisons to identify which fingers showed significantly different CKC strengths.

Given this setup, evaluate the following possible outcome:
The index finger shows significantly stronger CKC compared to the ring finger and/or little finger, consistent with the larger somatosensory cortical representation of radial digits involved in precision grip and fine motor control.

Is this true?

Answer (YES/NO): YES